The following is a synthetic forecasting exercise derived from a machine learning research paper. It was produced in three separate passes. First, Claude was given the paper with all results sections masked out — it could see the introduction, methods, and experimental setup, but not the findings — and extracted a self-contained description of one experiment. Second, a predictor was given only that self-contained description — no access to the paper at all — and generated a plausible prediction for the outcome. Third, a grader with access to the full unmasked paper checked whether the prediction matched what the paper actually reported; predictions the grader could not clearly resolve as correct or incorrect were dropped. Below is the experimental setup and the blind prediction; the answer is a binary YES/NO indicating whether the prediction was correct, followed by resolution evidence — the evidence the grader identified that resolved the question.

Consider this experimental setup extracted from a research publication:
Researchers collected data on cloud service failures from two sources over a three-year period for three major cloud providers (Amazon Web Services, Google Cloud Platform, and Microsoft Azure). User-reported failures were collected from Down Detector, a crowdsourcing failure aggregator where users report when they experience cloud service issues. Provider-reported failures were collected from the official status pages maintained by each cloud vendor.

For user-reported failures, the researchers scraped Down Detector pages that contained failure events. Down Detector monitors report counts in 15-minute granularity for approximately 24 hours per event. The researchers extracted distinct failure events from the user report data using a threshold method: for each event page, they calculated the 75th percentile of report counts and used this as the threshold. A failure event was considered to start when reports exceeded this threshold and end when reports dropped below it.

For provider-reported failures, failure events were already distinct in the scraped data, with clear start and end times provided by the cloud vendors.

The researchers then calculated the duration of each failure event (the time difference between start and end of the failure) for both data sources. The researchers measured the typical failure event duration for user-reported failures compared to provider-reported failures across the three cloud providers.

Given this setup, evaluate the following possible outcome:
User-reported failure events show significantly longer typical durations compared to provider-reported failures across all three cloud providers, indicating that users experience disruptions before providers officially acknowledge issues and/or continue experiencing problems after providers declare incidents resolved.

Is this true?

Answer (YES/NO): NO